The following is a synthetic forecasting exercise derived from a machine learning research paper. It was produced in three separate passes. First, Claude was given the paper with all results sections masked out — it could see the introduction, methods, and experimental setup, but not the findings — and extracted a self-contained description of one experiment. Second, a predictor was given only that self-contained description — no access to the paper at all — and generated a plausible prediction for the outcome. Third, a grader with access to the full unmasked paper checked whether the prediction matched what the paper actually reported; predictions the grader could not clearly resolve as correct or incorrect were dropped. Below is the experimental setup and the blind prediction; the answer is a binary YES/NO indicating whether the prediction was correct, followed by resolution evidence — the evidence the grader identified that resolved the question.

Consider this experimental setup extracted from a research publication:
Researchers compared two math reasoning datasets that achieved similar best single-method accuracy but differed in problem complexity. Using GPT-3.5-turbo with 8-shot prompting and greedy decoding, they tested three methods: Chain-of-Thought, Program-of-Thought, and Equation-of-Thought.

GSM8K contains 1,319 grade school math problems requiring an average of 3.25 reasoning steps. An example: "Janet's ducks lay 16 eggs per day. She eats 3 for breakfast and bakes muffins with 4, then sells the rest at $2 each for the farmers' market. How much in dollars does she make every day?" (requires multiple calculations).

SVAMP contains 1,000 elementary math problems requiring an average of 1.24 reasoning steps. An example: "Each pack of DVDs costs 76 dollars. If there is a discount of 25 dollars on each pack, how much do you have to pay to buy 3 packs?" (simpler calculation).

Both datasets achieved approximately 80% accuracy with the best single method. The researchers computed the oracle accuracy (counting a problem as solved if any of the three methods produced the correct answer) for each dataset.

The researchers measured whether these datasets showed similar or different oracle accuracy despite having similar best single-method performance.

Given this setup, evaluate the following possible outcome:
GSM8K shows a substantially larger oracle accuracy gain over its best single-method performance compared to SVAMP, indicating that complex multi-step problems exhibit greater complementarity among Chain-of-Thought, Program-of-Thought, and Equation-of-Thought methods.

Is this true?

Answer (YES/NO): NO